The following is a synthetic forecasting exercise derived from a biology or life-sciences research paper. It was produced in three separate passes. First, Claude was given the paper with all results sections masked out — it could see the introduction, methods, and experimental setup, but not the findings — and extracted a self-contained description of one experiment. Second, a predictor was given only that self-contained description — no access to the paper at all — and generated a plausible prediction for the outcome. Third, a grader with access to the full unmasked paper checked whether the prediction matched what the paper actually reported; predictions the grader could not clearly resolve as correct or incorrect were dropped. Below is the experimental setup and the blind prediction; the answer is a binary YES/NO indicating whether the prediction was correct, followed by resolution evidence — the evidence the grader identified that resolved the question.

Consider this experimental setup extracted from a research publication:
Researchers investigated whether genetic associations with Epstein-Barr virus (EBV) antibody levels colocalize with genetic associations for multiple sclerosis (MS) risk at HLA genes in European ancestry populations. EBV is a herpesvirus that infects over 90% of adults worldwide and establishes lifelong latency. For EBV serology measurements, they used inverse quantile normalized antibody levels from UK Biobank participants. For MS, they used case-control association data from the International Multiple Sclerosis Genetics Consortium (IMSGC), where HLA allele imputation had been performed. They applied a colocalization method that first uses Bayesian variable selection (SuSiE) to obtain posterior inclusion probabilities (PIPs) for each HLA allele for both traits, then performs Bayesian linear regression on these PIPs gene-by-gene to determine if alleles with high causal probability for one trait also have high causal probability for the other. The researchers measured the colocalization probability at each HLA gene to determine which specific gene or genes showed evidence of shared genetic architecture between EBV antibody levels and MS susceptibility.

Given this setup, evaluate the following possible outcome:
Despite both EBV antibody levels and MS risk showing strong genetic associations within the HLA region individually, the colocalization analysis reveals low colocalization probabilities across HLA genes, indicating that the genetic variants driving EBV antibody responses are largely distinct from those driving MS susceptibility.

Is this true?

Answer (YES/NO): NO